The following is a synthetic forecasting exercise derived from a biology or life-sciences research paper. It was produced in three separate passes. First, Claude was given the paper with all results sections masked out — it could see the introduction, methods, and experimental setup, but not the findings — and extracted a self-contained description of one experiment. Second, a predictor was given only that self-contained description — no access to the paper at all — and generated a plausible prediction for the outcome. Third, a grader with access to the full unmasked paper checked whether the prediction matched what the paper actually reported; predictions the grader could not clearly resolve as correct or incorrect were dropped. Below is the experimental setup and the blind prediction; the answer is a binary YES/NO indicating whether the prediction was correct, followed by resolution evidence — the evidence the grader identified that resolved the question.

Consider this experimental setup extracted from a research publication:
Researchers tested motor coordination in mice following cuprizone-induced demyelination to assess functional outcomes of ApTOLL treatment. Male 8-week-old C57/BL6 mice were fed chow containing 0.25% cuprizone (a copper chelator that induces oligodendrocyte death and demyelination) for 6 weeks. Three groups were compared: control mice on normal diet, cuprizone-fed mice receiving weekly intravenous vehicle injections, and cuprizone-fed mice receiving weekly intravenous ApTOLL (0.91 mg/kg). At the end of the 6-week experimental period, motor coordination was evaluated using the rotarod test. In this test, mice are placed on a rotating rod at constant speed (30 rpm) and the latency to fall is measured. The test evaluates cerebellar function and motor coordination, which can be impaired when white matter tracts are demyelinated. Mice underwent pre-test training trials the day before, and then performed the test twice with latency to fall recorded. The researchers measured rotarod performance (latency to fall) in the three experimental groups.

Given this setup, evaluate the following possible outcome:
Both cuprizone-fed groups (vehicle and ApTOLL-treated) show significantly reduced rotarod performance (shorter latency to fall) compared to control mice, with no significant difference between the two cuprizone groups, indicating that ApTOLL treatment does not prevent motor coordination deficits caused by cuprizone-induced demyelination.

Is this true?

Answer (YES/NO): NO